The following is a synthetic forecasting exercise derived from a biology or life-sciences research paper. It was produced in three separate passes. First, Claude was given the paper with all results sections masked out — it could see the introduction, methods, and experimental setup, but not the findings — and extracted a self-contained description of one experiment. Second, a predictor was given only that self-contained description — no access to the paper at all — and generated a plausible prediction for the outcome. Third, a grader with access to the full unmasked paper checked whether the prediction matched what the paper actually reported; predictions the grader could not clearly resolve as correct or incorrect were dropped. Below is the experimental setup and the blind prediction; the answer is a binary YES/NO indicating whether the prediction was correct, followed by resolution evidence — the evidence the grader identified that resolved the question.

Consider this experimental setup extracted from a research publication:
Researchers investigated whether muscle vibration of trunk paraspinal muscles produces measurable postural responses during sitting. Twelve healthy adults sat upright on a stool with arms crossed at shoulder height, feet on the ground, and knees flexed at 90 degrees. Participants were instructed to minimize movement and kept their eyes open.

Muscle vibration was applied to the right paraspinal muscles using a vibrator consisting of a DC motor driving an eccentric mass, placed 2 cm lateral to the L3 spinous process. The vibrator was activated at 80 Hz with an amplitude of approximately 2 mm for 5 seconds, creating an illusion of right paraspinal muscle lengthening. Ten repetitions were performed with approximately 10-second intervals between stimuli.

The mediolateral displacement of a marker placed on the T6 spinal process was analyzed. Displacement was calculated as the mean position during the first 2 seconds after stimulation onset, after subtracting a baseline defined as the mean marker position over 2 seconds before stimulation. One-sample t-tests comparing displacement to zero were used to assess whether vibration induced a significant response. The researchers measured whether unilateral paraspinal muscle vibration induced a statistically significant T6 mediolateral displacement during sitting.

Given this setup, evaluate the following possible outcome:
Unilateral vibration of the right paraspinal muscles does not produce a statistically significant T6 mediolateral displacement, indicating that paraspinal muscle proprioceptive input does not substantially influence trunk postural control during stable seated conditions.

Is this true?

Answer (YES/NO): NO